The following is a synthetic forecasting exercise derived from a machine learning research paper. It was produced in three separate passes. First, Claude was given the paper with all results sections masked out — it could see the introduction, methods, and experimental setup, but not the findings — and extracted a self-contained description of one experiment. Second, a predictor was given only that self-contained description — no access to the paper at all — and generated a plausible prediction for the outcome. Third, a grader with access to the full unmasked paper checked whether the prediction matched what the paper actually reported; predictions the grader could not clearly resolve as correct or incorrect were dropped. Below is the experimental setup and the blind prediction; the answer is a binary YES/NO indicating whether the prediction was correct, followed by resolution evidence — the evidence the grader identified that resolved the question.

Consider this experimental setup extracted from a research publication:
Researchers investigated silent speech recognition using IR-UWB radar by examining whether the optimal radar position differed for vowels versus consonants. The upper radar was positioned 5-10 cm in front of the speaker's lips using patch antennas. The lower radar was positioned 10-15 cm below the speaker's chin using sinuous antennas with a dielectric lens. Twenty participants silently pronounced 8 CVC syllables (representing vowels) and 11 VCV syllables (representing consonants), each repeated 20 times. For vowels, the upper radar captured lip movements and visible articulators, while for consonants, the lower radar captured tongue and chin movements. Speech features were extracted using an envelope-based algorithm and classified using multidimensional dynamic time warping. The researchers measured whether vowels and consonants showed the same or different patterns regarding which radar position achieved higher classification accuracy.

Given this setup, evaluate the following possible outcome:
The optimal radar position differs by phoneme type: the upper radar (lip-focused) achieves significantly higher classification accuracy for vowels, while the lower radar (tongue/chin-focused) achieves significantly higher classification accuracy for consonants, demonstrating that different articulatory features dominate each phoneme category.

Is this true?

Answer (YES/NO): NO